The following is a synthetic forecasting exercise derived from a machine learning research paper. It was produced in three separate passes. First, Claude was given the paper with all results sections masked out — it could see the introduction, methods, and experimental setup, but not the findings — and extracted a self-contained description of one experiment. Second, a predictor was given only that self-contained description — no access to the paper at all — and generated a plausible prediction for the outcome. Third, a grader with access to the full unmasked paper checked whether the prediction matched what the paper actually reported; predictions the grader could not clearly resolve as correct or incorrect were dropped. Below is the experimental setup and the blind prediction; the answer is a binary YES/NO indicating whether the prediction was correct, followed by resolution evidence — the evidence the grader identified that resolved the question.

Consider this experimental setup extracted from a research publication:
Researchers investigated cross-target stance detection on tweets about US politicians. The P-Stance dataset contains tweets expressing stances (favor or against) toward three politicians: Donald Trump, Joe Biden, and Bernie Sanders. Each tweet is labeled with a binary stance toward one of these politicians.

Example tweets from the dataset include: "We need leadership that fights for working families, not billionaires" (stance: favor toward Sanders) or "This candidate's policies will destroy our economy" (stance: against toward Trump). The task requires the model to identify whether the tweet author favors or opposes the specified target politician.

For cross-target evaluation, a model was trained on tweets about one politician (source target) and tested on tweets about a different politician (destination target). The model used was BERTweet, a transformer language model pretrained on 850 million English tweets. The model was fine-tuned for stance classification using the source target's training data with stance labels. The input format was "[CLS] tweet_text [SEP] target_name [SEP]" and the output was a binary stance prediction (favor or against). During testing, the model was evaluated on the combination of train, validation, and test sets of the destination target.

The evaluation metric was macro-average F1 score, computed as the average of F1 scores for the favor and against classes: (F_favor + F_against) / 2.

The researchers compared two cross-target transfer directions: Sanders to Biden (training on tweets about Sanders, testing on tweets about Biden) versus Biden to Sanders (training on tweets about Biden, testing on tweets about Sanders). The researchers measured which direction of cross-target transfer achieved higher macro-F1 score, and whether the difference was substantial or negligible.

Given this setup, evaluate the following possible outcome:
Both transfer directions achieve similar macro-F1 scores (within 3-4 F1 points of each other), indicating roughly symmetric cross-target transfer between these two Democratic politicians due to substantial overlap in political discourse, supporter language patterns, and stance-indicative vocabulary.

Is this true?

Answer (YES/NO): NO